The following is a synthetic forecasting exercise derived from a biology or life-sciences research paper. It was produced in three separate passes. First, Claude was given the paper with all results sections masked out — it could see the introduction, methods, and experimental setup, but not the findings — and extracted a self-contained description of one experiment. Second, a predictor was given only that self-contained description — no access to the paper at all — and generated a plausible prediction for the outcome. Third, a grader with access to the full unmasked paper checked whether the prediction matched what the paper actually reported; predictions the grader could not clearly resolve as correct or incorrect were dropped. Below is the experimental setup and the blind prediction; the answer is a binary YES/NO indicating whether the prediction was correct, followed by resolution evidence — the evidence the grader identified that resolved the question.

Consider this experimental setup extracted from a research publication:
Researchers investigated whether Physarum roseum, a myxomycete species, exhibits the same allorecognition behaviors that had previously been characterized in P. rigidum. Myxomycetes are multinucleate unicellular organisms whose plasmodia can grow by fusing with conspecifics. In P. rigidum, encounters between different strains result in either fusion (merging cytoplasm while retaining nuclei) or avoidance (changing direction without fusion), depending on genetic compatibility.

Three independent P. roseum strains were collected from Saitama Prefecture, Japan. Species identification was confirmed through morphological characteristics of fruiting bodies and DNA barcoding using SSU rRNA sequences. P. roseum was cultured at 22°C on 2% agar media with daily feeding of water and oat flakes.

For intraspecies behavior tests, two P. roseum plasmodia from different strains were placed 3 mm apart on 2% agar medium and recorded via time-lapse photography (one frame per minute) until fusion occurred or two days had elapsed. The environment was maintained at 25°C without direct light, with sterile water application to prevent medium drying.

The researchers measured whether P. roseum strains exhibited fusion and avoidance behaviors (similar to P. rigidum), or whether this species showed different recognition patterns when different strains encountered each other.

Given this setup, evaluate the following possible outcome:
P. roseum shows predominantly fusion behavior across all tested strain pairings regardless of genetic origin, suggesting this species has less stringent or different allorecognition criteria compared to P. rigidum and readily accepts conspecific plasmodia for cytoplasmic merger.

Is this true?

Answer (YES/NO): NO